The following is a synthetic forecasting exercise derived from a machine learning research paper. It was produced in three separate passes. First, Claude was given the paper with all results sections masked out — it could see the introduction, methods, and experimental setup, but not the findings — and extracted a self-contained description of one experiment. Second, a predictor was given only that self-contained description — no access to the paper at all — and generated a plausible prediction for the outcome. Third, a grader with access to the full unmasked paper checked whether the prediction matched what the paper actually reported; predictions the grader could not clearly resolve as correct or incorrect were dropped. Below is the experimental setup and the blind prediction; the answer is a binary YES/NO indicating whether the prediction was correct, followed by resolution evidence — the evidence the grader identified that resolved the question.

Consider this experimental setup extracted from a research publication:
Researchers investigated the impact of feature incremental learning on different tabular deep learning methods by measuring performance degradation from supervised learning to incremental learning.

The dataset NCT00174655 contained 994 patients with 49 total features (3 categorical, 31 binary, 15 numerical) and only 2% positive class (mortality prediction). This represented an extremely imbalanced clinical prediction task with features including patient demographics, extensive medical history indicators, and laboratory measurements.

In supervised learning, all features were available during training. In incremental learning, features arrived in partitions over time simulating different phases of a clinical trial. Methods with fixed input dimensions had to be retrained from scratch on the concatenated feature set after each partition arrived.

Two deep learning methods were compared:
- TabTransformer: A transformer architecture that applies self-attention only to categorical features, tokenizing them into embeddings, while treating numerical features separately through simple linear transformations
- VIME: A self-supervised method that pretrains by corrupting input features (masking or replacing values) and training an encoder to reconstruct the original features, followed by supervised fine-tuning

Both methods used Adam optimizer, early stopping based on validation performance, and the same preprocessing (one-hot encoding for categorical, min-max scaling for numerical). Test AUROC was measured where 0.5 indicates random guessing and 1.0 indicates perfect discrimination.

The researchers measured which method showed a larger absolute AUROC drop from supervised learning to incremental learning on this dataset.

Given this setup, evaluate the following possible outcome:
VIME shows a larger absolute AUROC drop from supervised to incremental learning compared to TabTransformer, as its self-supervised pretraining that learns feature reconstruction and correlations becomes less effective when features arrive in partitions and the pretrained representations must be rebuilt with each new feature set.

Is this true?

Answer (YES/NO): NO